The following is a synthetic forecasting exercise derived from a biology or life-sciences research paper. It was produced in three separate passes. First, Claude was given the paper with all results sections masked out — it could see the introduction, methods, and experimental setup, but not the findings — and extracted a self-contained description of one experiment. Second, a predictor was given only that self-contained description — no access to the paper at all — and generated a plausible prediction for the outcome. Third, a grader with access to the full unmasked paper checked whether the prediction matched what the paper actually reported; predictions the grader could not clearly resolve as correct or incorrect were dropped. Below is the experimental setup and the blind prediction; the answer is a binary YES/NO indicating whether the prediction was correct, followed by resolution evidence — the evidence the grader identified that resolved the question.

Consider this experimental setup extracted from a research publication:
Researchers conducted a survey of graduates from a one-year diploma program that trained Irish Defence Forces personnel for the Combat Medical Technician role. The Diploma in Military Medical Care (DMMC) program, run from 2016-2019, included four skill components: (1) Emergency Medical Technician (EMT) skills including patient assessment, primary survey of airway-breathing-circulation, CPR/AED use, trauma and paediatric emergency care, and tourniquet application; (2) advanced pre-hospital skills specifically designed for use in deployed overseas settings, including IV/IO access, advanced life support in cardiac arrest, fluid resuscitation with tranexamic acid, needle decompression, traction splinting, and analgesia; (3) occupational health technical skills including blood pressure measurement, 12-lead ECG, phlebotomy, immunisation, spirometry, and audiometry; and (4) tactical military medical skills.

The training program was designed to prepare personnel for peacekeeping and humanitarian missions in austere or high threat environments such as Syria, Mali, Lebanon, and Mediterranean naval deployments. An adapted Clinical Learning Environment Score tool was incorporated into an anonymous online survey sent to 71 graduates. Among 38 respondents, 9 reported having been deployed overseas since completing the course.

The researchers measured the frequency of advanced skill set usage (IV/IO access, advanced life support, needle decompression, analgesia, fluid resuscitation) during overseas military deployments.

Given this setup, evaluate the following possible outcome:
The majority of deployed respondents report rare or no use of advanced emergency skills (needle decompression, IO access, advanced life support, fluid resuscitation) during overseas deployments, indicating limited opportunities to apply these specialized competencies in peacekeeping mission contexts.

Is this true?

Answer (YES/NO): YES